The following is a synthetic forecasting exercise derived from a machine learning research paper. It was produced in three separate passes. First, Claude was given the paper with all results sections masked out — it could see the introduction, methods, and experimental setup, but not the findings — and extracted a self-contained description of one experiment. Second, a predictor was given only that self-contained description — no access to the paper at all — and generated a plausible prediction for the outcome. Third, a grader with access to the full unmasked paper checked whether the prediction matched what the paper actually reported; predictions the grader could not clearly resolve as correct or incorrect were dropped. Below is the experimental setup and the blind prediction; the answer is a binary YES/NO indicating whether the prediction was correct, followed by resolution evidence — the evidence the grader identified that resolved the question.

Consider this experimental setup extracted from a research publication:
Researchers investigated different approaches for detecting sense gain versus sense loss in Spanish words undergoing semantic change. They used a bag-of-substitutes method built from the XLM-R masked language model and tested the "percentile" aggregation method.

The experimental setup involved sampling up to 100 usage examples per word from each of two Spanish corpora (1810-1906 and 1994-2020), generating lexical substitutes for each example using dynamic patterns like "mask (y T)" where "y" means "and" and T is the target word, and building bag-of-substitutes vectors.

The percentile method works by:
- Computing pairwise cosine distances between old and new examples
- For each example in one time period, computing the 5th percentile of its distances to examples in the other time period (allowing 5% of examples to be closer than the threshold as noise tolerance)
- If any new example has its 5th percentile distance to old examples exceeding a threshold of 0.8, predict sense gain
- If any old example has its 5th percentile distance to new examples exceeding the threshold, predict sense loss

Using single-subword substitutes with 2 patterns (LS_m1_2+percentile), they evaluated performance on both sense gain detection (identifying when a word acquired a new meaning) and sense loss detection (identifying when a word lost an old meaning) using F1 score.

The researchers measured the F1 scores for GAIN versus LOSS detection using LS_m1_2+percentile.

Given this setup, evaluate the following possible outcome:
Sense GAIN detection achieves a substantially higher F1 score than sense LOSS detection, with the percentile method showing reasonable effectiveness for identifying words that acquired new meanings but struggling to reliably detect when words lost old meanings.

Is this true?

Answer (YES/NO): NO